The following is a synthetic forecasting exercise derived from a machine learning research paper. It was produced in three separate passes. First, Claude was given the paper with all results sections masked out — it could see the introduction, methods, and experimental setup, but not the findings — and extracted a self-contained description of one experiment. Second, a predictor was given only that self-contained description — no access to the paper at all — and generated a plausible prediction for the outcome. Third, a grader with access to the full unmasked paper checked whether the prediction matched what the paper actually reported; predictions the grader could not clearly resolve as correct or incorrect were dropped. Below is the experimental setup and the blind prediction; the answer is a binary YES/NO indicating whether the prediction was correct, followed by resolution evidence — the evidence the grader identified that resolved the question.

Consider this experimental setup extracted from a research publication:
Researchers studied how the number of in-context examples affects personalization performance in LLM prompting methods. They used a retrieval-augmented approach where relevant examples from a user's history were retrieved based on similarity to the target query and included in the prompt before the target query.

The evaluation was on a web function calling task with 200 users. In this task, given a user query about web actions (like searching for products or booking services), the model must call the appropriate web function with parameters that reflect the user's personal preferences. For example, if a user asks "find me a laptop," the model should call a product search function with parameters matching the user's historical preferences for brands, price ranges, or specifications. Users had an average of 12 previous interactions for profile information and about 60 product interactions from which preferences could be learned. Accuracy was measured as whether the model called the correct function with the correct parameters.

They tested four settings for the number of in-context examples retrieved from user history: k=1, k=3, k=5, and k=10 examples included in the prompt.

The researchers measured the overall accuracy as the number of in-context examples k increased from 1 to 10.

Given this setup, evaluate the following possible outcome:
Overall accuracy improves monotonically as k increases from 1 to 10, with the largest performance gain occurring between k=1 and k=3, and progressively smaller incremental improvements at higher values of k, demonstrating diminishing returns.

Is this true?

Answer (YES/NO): NO